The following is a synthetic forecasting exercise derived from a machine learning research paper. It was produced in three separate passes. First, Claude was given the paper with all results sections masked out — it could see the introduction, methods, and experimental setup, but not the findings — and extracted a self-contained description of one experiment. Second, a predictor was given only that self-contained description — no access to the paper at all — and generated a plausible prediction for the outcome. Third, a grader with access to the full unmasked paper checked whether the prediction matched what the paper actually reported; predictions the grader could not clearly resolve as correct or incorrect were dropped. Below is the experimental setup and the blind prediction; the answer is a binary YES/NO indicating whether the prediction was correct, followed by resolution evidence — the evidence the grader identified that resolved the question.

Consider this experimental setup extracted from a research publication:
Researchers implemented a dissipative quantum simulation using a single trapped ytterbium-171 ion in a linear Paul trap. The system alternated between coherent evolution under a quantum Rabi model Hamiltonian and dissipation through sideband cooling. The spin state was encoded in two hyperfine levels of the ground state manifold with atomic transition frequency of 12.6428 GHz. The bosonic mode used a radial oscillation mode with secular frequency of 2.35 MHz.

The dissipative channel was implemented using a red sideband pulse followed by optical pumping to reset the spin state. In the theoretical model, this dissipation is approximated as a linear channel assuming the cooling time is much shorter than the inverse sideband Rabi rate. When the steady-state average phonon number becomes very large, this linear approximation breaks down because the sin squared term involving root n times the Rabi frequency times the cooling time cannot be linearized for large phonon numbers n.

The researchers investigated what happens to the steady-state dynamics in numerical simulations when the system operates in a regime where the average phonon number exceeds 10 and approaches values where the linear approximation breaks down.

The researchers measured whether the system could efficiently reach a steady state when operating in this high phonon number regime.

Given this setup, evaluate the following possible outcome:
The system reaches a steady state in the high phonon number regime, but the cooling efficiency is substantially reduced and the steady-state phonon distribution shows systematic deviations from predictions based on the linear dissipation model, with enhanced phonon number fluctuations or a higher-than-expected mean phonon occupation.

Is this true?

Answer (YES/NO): NO